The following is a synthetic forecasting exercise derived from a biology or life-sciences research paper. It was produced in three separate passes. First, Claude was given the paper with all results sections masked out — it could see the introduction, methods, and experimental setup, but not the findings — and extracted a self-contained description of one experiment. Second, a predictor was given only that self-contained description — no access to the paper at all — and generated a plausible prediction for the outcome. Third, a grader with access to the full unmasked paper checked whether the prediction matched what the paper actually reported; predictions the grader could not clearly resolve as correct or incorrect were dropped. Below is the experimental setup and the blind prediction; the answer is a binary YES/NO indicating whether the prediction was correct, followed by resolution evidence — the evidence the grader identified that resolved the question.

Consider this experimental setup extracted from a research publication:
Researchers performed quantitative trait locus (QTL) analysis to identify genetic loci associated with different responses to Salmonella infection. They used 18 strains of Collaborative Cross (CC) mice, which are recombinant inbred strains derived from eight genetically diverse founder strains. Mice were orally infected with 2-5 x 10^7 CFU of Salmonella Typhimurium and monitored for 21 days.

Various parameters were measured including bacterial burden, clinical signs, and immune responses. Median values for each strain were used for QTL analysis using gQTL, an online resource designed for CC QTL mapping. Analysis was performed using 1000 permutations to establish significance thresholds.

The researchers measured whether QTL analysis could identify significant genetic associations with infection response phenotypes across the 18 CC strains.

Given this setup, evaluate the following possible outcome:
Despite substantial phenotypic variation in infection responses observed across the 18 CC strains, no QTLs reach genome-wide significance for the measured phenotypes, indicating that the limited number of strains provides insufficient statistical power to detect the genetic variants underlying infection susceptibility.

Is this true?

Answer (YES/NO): NO